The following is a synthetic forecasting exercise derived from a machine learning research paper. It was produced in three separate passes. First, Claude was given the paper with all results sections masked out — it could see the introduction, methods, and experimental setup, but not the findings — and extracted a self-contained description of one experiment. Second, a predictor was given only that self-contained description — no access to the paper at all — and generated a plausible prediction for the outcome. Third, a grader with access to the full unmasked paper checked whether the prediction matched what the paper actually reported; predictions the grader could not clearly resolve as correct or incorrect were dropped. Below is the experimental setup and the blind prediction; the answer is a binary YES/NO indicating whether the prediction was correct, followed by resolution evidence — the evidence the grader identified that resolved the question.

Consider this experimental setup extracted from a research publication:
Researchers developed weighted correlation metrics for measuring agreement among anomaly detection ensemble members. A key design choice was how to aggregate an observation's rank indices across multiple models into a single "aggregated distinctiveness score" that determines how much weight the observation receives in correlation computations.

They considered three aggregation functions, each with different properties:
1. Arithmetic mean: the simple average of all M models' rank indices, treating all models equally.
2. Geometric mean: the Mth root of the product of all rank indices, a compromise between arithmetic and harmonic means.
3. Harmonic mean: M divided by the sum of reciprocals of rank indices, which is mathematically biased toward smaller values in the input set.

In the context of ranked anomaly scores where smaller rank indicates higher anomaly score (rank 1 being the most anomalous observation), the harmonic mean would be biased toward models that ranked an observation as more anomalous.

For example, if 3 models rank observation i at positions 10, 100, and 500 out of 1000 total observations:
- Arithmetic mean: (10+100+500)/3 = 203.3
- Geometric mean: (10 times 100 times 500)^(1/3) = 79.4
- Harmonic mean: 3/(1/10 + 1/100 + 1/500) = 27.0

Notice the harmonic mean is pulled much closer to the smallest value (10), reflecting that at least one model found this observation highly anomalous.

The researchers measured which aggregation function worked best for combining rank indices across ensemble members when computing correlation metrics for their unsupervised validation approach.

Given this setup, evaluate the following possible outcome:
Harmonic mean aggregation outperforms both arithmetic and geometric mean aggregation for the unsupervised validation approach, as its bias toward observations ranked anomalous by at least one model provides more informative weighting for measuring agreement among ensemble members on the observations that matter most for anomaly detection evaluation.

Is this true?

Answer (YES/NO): YES